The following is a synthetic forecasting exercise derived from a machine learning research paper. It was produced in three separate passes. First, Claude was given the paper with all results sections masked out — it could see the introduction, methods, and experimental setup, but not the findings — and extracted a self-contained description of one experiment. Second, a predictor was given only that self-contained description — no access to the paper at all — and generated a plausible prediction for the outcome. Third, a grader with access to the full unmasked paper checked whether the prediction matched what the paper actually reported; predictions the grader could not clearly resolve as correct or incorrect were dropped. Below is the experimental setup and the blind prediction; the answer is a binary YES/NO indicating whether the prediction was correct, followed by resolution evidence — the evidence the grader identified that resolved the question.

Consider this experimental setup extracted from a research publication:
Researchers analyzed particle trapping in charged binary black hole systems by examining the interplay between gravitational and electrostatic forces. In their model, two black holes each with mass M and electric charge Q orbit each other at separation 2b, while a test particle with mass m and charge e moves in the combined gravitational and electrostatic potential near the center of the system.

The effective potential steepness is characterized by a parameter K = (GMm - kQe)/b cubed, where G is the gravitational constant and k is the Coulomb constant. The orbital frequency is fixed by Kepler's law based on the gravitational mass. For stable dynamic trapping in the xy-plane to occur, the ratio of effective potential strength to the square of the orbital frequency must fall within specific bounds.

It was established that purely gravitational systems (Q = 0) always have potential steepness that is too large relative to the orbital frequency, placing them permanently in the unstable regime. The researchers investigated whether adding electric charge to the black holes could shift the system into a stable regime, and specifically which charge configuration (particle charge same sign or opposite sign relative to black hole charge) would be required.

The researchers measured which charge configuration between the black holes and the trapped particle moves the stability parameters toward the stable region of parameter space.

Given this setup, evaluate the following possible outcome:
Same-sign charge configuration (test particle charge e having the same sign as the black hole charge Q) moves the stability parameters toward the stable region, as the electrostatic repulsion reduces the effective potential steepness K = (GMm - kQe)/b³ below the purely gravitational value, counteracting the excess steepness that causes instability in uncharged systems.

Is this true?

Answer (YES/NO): YES